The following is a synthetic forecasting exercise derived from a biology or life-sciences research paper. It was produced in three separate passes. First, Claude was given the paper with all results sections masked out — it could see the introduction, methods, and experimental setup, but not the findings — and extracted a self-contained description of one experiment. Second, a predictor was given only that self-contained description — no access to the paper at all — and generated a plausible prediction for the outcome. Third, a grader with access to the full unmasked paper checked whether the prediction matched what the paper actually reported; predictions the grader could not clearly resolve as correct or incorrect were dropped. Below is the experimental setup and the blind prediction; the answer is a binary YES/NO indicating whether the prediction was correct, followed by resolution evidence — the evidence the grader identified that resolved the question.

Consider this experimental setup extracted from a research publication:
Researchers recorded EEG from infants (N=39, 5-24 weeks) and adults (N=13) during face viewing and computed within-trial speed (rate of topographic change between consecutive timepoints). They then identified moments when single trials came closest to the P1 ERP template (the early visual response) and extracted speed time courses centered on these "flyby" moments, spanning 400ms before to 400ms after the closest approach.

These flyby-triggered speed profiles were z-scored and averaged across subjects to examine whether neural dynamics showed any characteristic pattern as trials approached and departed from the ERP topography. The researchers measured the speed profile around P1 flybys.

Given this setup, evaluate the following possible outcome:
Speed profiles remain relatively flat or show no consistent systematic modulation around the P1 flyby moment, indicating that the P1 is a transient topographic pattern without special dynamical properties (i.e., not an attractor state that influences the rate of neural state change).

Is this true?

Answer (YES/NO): NO